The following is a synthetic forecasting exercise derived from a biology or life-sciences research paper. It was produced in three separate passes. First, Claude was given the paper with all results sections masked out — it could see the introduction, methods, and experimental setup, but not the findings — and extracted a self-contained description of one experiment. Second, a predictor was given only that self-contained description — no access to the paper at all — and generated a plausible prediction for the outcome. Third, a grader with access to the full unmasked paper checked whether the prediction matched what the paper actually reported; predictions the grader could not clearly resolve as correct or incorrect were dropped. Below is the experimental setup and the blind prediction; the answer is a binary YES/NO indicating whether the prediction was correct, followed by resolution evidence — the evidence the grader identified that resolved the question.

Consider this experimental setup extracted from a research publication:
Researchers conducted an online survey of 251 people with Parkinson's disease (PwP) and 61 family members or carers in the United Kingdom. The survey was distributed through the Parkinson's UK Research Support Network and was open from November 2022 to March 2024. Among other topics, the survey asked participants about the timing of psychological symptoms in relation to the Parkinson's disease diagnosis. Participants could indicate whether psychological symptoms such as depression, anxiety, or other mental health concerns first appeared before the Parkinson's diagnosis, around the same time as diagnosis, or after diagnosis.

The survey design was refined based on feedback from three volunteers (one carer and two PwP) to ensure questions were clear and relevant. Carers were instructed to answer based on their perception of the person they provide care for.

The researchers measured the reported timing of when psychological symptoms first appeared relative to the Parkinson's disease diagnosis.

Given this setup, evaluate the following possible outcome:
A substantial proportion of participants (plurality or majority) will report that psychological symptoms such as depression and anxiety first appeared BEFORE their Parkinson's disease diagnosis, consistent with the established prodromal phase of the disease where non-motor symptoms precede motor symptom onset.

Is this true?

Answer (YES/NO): YES